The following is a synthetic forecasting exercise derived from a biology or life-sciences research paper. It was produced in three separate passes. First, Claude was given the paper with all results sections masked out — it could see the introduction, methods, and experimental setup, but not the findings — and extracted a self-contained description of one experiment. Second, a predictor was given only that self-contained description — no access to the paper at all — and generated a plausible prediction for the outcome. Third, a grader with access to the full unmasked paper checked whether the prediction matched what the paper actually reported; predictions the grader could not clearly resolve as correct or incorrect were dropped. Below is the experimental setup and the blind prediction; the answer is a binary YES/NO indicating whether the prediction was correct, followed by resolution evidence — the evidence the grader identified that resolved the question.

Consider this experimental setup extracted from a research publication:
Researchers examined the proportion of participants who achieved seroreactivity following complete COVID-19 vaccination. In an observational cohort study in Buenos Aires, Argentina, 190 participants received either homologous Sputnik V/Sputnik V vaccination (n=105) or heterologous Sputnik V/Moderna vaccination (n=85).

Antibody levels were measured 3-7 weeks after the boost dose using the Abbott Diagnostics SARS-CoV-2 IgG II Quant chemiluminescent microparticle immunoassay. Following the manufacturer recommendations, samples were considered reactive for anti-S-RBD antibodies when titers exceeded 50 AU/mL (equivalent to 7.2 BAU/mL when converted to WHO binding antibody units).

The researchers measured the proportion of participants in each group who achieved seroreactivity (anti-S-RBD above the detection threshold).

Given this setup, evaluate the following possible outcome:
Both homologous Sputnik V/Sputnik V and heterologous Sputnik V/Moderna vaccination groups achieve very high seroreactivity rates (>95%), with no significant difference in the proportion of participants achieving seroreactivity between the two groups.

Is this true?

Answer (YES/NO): YES